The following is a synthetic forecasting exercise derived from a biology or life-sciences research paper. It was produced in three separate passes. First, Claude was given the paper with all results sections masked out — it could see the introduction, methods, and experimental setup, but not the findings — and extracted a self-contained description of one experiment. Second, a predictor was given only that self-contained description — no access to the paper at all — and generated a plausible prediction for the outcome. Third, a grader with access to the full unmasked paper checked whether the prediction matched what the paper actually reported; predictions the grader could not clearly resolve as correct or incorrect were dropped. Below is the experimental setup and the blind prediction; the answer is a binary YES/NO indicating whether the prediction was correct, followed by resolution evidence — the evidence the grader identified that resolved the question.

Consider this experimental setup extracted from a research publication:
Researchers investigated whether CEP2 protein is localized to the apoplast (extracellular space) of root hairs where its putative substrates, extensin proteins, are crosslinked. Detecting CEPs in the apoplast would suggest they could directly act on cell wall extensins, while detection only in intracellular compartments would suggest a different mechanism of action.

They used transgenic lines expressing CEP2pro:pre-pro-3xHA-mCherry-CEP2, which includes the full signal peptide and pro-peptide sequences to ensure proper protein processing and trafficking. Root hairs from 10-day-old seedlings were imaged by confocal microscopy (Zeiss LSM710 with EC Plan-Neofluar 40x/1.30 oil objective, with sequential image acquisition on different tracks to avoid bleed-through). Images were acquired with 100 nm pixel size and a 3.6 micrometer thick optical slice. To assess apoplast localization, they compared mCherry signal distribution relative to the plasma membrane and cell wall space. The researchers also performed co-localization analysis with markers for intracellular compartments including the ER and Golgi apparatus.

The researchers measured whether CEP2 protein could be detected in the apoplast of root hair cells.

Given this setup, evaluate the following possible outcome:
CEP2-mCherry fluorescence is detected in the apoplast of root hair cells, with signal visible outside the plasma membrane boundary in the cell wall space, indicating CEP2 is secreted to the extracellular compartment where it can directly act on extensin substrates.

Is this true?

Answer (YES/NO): NO